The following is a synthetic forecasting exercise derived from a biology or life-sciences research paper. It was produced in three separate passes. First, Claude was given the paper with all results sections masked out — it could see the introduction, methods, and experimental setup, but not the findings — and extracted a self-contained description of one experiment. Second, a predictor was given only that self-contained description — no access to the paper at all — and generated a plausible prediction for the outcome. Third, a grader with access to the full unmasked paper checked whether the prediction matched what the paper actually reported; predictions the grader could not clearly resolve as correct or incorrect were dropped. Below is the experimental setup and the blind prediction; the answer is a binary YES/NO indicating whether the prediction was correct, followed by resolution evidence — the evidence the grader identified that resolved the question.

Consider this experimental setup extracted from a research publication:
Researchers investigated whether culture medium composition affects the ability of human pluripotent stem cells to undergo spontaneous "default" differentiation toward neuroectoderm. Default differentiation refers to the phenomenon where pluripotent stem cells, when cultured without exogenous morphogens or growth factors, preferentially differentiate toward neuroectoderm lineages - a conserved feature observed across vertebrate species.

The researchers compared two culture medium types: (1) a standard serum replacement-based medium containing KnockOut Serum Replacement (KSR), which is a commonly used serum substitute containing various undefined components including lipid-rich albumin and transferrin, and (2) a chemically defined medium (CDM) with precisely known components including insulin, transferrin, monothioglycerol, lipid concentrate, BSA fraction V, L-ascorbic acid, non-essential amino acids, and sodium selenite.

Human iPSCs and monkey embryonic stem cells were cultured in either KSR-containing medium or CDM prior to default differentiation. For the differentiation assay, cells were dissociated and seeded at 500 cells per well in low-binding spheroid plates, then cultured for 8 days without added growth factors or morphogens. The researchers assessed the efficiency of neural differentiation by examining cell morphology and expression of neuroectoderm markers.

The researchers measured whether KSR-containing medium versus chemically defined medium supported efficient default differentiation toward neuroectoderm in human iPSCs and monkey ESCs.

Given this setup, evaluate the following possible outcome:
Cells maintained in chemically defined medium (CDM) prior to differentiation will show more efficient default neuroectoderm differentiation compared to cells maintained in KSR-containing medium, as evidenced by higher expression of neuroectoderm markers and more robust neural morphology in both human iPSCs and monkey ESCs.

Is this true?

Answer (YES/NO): YES